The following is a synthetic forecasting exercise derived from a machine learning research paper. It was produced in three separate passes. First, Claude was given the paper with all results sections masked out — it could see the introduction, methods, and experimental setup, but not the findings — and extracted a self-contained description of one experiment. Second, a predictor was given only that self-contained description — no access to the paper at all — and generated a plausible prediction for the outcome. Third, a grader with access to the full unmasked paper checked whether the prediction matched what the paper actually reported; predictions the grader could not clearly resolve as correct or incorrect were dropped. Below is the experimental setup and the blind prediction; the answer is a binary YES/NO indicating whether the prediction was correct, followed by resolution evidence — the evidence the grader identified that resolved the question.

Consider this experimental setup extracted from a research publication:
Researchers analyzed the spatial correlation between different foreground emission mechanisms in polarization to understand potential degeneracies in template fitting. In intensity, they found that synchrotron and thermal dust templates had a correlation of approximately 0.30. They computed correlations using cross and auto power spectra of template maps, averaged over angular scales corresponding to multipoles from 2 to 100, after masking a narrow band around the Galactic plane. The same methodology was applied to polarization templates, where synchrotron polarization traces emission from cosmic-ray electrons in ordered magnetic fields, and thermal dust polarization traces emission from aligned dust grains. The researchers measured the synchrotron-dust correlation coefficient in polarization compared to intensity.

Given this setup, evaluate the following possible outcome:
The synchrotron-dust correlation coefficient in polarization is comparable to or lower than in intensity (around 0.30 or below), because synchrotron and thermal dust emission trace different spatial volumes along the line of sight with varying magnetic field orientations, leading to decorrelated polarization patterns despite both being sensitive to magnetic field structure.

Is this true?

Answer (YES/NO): YES